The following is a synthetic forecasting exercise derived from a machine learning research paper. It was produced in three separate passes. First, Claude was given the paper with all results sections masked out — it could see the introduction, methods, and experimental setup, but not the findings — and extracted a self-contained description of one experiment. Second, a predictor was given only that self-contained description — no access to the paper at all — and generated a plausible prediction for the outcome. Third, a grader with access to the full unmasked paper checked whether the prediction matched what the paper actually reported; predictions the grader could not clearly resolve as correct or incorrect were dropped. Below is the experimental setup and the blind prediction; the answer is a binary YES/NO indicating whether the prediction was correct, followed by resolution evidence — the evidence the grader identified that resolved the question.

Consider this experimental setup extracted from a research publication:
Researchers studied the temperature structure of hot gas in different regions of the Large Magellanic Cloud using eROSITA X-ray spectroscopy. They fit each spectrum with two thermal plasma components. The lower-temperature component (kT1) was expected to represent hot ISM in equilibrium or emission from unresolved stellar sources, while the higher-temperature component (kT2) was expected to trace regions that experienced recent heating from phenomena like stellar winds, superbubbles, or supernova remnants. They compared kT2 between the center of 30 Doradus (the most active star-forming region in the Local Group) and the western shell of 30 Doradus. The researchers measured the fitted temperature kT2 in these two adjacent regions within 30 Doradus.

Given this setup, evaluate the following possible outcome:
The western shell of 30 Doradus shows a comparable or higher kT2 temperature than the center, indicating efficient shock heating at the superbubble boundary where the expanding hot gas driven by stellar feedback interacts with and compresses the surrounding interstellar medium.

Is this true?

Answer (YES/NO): YES